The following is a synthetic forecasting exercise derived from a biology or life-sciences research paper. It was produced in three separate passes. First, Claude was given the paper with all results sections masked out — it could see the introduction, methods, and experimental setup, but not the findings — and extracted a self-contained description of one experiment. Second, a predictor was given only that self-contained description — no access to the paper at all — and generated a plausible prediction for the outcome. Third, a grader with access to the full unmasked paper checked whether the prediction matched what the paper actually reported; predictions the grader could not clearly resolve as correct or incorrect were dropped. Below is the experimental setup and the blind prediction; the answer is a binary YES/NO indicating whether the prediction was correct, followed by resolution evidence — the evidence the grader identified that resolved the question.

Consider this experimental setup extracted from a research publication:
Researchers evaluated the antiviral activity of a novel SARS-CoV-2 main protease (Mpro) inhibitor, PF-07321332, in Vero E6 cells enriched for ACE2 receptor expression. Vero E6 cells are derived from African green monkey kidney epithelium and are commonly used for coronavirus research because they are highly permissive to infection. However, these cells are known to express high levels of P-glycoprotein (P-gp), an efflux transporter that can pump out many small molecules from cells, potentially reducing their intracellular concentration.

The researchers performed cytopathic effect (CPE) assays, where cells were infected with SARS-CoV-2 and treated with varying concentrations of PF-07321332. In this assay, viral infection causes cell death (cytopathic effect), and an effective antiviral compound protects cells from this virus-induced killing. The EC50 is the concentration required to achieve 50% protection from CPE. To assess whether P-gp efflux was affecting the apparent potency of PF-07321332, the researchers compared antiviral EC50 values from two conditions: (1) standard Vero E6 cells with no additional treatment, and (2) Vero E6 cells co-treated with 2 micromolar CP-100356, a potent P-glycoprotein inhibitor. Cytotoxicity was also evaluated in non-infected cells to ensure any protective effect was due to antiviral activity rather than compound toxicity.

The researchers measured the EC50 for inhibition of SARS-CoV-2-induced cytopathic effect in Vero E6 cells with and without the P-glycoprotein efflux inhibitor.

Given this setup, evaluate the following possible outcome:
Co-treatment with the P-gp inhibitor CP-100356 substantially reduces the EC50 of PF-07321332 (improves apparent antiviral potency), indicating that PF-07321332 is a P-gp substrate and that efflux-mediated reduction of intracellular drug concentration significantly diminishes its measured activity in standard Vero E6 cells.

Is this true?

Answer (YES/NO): YES